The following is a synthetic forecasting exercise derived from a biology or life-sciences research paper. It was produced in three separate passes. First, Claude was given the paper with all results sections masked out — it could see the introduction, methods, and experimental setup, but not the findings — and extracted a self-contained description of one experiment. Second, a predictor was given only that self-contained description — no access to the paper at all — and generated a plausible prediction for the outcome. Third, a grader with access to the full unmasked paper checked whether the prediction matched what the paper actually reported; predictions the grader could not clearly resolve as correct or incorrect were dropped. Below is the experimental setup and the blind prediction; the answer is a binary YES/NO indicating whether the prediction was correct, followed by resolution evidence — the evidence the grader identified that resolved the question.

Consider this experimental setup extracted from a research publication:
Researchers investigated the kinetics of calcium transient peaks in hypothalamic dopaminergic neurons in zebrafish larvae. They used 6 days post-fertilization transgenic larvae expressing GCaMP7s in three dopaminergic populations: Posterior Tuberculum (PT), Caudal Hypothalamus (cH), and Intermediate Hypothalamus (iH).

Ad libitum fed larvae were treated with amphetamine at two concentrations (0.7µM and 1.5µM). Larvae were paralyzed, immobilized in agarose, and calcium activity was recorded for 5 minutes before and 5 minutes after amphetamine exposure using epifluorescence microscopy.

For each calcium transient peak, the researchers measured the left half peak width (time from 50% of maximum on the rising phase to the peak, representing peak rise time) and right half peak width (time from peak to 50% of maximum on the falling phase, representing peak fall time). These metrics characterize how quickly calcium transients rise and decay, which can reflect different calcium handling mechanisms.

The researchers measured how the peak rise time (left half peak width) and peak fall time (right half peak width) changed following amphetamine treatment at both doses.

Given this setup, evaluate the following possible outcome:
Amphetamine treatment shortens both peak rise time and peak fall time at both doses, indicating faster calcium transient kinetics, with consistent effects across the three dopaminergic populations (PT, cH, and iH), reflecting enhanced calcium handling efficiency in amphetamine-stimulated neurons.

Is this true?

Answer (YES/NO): NO